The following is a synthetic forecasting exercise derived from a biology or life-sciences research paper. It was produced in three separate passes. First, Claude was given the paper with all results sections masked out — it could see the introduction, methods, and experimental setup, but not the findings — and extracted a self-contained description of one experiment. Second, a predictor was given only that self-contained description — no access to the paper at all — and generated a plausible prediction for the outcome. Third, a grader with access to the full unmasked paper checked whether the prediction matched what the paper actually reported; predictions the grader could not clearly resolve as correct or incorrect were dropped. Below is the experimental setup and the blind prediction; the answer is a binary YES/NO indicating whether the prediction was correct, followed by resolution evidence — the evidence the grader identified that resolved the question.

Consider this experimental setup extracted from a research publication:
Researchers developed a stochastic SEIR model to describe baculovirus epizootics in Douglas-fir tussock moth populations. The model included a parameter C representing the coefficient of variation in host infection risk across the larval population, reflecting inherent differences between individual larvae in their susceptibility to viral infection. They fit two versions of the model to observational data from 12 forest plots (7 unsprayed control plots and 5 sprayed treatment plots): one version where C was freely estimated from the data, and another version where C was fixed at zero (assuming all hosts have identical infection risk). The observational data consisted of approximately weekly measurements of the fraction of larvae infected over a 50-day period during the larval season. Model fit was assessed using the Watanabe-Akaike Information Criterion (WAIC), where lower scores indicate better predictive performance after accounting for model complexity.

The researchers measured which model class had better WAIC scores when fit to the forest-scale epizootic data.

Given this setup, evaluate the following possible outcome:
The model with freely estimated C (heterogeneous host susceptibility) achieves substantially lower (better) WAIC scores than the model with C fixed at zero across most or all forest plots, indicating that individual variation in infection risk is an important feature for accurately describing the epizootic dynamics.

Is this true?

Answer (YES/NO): YES